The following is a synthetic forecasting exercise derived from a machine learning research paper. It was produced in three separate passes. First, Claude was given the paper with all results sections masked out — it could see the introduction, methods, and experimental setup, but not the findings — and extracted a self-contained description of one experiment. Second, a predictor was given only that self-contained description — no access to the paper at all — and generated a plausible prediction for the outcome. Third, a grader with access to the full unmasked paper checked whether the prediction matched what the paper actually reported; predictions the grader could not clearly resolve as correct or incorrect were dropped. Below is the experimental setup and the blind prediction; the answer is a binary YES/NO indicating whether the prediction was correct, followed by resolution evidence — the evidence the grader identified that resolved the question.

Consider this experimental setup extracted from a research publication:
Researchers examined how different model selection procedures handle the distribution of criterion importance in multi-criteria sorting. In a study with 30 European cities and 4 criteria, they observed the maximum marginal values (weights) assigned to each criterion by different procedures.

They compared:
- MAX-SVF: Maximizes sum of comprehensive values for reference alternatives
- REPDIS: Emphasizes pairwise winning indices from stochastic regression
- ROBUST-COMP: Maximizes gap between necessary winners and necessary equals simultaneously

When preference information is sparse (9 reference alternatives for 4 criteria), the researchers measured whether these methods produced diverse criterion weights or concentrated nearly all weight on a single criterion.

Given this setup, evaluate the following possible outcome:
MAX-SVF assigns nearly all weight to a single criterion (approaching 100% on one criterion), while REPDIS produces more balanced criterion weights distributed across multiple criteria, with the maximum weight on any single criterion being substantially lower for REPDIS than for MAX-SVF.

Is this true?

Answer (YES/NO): NO